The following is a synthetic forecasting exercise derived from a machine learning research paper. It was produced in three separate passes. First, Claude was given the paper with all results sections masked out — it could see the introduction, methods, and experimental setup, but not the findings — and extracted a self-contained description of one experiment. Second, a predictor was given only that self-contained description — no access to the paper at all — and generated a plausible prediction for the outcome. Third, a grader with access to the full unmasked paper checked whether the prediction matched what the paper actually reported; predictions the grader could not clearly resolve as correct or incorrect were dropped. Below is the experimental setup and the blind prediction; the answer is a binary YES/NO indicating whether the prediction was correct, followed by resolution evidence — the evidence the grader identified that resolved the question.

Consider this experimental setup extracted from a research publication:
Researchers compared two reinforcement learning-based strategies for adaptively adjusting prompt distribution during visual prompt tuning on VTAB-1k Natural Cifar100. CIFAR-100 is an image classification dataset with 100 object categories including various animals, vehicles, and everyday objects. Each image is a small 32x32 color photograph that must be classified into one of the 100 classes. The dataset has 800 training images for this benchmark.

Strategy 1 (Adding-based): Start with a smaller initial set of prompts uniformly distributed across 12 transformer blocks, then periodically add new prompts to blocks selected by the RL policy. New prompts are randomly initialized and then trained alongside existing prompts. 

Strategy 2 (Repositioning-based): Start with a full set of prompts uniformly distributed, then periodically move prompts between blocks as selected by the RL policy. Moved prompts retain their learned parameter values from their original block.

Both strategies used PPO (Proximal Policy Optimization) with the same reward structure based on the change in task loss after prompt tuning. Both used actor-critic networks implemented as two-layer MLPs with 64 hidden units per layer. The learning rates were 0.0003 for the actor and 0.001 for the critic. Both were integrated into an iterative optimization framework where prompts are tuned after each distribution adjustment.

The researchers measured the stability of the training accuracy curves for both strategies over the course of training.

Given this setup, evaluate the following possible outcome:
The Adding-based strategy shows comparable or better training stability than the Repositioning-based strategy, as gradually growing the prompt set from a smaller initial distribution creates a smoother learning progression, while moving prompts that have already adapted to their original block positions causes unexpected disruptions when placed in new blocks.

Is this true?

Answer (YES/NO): NO